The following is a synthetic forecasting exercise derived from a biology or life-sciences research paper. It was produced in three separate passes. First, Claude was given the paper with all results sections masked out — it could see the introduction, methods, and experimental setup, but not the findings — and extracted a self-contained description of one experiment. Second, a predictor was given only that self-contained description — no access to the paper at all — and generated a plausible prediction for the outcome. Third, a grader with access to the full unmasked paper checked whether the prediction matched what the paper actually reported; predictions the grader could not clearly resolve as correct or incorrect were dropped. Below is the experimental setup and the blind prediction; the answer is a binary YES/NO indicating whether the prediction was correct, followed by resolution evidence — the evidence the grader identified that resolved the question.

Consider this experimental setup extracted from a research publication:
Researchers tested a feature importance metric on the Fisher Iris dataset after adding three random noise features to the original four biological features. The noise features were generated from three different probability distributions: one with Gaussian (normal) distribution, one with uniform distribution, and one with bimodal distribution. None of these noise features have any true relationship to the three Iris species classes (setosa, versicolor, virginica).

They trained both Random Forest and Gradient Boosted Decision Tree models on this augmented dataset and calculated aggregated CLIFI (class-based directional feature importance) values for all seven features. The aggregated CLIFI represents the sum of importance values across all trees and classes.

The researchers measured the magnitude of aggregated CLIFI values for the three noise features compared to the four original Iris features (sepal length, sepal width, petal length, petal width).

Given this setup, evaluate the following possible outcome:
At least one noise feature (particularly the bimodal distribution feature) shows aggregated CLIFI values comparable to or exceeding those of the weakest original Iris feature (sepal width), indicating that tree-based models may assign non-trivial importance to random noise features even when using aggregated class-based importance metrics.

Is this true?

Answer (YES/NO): NO